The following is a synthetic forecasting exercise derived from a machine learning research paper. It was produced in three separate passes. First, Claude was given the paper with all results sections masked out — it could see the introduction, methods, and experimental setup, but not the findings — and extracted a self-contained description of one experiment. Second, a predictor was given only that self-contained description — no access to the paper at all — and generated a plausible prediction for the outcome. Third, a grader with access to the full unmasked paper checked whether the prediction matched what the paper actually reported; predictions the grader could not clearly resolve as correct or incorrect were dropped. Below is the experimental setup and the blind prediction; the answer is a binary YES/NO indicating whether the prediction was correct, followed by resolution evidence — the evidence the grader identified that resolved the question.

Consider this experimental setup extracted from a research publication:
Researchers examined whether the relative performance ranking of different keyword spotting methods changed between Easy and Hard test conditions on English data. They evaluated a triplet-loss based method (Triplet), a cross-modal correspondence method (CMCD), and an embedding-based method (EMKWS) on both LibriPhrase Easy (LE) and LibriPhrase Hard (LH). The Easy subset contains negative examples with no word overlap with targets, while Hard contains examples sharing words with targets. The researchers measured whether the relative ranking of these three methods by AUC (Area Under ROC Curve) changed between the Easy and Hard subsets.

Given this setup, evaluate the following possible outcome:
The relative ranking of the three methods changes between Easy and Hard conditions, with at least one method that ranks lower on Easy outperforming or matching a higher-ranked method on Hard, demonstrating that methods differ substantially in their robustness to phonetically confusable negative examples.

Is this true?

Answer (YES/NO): NO